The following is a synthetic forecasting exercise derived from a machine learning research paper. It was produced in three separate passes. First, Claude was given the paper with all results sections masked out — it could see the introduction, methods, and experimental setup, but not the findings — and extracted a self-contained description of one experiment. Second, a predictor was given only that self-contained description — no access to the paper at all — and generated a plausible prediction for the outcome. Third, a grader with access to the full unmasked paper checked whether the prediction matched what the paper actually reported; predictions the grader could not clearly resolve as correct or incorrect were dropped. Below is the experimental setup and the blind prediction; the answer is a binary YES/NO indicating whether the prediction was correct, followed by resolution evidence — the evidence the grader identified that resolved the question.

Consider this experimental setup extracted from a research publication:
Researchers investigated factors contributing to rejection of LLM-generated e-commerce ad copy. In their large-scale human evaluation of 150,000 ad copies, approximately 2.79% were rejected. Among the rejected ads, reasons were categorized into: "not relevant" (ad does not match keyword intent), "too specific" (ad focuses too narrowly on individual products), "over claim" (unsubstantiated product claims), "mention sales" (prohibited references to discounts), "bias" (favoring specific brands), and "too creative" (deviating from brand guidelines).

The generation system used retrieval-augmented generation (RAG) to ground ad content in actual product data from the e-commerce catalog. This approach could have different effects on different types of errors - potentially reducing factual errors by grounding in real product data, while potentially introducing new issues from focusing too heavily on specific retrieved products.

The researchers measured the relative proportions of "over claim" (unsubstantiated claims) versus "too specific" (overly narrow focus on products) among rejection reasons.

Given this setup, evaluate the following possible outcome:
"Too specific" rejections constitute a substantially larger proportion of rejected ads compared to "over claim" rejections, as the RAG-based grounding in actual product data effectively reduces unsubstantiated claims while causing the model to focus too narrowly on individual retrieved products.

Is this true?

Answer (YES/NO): YES